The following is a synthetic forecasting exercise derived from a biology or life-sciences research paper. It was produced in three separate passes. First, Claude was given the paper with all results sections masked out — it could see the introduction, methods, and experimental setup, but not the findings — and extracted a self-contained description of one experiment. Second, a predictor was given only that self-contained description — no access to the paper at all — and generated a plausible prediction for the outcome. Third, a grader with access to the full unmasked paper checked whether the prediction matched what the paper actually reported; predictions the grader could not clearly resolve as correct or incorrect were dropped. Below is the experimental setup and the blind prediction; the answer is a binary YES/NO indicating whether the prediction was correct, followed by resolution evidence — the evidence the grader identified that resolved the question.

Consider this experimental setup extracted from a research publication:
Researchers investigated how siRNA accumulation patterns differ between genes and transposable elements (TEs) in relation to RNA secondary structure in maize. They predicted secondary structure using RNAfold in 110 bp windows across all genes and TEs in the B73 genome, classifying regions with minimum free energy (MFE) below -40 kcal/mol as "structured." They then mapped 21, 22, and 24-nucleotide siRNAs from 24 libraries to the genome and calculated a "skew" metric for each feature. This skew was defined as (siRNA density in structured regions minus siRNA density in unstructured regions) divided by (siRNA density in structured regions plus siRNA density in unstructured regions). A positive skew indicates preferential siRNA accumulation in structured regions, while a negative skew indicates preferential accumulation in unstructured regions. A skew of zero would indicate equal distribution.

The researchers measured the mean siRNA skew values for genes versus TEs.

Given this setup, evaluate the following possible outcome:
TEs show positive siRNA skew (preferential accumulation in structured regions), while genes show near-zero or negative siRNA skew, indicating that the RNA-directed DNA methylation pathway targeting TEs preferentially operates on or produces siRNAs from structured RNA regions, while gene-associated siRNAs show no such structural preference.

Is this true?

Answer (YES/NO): NO